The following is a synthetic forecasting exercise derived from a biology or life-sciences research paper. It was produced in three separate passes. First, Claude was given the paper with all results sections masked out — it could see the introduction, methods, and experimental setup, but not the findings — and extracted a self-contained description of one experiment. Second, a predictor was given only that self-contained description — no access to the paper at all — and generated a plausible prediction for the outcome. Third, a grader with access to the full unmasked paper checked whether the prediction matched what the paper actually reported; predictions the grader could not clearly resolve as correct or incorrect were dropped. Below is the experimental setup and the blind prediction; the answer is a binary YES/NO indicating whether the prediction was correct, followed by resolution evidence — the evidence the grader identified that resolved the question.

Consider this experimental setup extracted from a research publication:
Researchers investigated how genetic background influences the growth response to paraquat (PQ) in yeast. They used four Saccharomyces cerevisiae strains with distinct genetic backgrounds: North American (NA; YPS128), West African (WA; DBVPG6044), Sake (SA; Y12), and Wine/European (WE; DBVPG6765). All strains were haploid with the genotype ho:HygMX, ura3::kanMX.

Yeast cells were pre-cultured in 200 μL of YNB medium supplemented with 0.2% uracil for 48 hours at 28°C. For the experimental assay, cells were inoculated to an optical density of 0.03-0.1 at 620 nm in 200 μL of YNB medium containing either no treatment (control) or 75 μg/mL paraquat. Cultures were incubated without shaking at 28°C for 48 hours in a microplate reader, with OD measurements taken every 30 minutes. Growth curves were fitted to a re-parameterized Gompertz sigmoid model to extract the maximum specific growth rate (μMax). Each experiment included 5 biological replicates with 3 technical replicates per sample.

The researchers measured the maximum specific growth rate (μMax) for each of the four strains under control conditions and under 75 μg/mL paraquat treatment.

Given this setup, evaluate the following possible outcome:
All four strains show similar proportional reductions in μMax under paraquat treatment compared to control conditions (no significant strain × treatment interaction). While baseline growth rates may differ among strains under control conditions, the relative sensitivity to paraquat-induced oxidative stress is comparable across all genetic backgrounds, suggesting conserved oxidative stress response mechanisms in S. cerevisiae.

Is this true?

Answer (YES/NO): NO